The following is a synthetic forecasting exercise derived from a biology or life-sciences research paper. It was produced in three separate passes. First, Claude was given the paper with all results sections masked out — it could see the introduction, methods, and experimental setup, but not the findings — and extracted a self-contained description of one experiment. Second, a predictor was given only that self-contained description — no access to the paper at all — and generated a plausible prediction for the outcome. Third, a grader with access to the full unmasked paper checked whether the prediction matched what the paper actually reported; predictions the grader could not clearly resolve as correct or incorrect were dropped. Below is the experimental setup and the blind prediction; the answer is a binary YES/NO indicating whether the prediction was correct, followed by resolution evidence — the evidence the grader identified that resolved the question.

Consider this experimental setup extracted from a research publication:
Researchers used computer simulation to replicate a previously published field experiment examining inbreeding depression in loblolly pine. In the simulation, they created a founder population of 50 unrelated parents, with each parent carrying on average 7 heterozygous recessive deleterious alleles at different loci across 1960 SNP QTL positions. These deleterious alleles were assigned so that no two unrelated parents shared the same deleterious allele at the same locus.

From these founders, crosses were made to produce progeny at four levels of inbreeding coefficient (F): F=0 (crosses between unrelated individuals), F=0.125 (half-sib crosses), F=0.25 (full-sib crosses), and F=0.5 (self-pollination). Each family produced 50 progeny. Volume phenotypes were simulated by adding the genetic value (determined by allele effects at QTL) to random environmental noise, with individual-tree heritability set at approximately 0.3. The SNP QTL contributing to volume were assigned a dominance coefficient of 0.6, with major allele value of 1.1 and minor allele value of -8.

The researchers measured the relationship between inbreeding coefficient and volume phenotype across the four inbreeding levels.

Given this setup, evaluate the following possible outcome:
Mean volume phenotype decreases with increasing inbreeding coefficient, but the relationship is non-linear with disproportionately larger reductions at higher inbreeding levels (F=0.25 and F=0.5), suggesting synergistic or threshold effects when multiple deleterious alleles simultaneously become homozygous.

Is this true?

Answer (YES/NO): NO